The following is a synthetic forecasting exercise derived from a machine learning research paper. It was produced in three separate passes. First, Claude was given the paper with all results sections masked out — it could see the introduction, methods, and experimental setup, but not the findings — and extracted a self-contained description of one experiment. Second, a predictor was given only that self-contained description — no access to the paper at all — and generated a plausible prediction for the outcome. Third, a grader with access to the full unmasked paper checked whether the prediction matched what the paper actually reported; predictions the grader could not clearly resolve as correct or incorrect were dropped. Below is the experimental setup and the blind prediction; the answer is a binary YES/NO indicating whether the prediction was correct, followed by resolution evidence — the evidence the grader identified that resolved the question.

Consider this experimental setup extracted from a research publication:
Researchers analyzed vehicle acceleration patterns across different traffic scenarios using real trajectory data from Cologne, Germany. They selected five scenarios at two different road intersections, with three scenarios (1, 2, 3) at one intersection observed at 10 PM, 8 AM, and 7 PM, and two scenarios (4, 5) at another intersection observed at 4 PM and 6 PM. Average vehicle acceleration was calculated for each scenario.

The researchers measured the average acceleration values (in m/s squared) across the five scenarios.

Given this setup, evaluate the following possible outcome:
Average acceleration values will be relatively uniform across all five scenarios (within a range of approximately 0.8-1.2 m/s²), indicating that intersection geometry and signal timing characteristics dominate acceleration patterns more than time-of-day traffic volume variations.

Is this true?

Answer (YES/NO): NO